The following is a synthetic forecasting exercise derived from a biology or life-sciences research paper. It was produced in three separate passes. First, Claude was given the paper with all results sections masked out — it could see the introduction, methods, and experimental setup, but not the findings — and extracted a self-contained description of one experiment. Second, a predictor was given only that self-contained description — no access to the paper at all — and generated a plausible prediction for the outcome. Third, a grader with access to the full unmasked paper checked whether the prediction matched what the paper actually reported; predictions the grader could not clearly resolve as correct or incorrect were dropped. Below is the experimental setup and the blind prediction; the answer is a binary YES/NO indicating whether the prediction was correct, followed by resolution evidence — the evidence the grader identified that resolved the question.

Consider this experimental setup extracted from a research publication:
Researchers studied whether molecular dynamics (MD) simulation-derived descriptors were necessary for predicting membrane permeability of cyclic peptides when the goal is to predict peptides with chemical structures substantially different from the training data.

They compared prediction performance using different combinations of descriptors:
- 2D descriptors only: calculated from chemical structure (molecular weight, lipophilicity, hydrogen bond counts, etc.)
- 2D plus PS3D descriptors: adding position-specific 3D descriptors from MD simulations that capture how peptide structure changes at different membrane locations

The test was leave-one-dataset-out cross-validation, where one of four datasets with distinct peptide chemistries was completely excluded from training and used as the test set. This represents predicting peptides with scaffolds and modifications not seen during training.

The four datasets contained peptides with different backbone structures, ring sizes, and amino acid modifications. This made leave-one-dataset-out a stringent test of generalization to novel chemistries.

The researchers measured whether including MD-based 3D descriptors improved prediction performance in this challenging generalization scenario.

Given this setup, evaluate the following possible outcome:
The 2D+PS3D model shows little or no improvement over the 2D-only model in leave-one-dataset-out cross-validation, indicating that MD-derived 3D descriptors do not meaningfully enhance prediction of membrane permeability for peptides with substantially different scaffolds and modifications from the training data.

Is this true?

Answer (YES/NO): NO